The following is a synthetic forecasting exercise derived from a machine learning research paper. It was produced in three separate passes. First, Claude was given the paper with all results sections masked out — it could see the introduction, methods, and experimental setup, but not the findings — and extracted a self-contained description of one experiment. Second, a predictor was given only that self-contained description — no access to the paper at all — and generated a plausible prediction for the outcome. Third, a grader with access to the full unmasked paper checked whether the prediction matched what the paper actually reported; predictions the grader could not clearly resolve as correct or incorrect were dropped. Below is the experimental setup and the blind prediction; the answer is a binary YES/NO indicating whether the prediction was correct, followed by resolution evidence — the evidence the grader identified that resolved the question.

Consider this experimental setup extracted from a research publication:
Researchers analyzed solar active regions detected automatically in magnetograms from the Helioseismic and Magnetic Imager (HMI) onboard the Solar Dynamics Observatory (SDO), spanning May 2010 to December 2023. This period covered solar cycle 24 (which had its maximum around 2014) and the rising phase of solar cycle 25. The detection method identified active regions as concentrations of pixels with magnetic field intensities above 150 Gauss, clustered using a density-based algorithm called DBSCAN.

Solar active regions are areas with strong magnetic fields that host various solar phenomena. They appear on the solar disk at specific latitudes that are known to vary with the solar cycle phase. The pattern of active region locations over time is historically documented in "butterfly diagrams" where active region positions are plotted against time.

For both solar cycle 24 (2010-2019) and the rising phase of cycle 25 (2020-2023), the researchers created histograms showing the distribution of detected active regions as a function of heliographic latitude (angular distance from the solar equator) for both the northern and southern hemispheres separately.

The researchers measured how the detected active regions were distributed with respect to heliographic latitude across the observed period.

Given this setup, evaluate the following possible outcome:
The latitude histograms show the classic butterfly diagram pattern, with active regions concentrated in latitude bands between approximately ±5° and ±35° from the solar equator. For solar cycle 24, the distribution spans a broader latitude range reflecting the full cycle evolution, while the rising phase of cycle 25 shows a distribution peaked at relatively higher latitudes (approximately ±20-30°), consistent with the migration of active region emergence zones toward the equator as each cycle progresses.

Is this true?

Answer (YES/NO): NO